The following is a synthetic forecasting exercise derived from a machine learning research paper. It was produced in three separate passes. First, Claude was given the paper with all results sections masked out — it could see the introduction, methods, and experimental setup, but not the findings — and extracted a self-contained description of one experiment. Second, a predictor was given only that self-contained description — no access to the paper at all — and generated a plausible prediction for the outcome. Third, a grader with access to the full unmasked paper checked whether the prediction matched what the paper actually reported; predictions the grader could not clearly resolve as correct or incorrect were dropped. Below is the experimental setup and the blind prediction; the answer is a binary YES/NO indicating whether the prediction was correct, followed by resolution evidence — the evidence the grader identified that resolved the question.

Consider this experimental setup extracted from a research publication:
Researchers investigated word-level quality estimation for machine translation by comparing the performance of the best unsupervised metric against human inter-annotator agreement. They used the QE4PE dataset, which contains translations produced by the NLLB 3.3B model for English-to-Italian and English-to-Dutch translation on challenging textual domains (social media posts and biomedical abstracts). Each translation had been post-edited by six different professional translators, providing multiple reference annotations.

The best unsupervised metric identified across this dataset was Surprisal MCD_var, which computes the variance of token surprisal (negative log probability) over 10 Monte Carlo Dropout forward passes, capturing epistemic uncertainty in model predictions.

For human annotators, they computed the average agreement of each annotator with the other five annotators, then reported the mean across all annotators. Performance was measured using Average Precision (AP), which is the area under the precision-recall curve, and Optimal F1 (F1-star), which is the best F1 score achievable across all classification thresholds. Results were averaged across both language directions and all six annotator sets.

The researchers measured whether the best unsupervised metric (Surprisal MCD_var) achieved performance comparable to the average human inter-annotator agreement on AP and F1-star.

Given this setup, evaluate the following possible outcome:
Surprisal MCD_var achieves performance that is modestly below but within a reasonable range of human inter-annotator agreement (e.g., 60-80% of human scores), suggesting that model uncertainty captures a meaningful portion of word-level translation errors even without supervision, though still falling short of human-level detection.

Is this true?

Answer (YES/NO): NO